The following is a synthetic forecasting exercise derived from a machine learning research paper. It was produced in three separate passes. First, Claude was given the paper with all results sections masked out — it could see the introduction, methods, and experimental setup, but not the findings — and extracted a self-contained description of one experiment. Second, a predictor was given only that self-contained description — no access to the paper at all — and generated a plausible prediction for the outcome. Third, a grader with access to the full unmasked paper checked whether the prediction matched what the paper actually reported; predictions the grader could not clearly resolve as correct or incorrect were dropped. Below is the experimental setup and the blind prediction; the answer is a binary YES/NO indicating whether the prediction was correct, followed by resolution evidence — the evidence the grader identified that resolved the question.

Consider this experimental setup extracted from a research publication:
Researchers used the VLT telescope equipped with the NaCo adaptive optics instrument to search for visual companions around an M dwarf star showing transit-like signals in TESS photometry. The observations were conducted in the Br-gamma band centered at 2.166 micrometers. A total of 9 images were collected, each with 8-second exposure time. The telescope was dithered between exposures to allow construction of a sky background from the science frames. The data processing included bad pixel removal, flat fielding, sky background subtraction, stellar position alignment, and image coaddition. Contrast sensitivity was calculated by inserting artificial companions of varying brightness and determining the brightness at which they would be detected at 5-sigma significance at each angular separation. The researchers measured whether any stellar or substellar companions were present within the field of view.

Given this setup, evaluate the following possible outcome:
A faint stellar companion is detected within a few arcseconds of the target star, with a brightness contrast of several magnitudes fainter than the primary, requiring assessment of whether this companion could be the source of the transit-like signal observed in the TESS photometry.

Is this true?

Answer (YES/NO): NO